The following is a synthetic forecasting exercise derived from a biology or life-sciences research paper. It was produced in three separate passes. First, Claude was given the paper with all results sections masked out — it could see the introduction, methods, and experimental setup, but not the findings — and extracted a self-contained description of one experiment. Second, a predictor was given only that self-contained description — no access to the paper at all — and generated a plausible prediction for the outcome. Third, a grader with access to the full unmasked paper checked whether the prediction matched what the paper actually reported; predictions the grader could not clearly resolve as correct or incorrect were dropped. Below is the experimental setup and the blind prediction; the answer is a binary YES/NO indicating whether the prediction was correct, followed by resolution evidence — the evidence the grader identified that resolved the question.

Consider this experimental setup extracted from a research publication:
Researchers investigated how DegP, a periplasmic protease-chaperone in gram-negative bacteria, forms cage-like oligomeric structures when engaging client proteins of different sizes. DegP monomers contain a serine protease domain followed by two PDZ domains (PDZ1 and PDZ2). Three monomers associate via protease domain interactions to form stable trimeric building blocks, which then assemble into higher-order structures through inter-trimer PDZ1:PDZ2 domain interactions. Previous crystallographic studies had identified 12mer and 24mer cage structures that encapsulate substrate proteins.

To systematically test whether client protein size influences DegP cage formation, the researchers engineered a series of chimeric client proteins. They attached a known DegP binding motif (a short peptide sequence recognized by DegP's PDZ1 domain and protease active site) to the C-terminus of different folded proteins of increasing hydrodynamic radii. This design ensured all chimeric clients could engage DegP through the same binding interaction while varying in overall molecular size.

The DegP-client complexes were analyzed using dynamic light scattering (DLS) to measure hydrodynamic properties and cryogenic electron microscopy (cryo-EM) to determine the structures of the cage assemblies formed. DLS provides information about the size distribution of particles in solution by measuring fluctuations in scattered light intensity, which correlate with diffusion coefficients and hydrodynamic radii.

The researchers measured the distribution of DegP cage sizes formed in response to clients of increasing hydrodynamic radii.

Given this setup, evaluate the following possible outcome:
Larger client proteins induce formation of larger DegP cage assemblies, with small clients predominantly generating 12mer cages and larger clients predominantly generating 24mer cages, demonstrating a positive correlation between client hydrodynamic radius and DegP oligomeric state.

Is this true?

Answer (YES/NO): NO